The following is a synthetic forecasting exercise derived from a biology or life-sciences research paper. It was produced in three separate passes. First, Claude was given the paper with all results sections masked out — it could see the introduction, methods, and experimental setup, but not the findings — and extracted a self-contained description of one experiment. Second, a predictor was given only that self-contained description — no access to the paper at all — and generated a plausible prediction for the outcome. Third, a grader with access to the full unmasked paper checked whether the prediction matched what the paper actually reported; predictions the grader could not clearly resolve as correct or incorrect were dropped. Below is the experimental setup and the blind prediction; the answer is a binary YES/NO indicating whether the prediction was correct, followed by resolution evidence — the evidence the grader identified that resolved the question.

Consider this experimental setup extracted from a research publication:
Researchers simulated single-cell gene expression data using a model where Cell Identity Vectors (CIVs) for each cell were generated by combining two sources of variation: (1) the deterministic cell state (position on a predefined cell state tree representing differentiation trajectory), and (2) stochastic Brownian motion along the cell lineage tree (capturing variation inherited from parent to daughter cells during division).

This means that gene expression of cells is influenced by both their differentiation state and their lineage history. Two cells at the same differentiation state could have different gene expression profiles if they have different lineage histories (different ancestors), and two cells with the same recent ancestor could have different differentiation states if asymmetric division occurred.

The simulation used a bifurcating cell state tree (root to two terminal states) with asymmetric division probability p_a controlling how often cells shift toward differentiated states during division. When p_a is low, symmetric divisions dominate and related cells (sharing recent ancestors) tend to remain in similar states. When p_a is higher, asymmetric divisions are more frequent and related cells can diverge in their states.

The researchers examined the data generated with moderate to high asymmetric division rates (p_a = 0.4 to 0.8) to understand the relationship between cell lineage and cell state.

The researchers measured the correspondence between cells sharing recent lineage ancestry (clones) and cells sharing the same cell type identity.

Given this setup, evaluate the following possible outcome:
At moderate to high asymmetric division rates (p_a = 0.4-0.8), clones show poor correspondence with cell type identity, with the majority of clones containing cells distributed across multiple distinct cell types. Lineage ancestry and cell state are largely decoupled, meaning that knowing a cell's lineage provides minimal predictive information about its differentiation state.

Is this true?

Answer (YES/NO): NO